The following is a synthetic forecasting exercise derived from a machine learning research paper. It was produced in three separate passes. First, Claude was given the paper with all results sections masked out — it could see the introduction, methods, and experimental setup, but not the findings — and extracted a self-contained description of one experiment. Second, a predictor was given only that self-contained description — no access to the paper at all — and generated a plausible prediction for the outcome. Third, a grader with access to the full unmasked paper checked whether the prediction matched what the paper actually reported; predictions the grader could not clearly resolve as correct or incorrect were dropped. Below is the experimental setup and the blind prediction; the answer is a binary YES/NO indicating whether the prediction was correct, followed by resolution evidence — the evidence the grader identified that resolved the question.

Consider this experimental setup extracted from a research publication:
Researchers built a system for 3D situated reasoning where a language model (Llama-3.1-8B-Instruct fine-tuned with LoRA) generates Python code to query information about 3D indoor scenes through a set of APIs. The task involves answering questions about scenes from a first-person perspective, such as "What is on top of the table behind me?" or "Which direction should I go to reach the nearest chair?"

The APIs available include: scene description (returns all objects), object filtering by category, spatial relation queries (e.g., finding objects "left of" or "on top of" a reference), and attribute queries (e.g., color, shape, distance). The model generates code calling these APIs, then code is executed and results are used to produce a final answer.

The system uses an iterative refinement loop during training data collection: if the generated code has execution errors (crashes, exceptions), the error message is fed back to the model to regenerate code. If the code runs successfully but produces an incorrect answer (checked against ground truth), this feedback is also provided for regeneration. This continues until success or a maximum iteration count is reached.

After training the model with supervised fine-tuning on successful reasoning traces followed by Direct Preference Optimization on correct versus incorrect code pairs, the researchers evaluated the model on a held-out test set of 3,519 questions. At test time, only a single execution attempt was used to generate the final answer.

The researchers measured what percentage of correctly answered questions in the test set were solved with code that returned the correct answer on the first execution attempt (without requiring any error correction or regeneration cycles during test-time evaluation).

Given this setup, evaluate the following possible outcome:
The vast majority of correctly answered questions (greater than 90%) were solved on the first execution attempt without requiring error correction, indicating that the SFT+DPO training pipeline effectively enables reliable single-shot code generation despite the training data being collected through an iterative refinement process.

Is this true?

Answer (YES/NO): NO